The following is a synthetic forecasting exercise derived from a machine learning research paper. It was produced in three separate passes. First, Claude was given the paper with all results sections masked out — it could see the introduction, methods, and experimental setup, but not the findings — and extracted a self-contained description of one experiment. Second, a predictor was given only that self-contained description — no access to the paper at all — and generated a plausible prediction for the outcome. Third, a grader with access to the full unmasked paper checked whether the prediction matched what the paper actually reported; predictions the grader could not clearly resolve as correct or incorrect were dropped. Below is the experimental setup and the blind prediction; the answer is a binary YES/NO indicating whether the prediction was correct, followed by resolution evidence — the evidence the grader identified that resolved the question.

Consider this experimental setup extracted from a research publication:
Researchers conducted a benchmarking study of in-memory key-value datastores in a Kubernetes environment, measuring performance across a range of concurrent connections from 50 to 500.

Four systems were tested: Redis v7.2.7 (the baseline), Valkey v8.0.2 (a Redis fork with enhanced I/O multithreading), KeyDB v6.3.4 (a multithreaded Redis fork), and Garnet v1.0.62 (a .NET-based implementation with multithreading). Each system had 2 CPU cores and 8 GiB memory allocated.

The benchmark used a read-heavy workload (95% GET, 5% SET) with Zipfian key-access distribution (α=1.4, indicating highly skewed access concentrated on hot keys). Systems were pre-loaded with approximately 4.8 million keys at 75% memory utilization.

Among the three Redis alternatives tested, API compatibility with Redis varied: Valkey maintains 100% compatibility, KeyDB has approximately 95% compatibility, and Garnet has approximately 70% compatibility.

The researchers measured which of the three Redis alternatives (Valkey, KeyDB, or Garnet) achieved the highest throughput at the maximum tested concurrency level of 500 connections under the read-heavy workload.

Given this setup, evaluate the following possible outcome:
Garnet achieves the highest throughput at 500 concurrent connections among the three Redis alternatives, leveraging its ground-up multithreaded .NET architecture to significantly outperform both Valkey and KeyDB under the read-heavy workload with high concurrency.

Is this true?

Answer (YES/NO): YES